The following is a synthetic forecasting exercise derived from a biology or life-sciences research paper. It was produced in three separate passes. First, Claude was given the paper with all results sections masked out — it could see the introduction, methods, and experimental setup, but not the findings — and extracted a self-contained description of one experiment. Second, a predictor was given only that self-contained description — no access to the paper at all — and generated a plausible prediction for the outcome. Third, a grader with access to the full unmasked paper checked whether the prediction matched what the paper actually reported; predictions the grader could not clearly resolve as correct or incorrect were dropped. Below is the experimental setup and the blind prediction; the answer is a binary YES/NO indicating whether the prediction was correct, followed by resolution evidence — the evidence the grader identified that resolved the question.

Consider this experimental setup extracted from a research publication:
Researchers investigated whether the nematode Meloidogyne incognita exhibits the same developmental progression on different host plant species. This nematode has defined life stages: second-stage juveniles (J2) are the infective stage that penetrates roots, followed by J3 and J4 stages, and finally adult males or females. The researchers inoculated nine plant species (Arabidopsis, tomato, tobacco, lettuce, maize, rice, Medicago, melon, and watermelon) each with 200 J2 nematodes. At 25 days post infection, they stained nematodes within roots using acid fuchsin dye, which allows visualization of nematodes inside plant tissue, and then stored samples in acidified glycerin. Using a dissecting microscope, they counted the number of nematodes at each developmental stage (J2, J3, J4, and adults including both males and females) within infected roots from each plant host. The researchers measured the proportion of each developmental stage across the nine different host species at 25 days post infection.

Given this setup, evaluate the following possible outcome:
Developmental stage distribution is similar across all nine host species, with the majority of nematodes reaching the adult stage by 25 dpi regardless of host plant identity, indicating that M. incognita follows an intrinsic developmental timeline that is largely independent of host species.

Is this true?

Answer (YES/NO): NO